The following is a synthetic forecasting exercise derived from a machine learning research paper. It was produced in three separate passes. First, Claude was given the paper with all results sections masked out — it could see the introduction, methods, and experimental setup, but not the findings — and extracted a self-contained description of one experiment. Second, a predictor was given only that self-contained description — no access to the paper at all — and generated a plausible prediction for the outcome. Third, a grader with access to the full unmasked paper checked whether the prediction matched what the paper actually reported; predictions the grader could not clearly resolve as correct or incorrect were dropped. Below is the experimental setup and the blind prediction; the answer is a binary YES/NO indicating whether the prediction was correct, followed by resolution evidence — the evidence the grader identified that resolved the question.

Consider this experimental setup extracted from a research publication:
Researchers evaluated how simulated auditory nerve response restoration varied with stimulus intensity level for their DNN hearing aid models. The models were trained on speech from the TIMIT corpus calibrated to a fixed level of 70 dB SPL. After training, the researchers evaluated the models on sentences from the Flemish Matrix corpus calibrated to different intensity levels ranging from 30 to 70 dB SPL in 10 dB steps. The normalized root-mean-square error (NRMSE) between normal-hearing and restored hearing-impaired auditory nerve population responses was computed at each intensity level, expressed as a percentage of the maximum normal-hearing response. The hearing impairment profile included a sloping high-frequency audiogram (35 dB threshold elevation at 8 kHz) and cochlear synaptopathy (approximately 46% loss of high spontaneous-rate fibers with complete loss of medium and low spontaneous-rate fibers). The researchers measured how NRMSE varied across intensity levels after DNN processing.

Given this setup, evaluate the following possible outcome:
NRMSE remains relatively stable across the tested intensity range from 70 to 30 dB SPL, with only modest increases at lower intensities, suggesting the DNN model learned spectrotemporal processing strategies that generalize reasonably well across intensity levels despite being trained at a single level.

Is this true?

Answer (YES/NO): NO